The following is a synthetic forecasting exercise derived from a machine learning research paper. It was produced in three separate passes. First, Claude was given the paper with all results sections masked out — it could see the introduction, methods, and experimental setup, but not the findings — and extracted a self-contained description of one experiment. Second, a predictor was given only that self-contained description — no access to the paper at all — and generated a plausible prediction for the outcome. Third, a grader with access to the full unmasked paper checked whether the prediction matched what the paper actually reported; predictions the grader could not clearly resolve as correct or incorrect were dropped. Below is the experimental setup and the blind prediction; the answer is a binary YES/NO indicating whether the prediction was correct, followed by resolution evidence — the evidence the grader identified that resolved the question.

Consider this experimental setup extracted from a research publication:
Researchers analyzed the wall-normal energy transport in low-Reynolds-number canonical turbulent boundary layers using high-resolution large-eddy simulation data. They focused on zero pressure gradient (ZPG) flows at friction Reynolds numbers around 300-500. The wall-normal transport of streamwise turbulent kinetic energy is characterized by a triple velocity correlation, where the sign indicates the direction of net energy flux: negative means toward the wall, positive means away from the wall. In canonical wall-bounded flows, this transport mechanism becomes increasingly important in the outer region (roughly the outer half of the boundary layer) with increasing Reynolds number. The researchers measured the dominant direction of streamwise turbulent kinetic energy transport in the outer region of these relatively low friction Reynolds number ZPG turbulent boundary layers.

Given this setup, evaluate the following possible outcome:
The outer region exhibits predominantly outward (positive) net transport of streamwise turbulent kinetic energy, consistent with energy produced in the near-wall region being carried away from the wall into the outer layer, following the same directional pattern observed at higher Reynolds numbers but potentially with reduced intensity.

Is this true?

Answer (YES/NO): YES